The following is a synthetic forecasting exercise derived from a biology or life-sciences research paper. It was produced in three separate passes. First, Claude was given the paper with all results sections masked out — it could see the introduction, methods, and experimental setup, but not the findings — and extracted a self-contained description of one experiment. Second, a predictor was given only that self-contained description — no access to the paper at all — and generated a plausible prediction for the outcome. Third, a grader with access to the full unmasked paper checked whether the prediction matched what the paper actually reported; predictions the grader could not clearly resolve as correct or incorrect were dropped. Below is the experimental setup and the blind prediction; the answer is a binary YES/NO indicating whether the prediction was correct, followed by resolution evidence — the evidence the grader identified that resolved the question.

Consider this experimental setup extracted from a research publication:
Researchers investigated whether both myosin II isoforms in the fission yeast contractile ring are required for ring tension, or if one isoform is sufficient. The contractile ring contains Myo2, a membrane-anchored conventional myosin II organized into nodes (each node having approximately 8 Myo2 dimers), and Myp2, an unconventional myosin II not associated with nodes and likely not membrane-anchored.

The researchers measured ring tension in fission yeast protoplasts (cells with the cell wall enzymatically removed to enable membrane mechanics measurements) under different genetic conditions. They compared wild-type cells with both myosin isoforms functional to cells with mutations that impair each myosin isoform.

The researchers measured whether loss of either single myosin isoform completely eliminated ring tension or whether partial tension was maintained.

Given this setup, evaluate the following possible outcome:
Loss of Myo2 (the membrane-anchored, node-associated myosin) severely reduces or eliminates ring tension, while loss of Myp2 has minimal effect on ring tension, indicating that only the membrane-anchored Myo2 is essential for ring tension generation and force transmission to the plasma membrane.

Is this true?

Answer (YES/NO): NO